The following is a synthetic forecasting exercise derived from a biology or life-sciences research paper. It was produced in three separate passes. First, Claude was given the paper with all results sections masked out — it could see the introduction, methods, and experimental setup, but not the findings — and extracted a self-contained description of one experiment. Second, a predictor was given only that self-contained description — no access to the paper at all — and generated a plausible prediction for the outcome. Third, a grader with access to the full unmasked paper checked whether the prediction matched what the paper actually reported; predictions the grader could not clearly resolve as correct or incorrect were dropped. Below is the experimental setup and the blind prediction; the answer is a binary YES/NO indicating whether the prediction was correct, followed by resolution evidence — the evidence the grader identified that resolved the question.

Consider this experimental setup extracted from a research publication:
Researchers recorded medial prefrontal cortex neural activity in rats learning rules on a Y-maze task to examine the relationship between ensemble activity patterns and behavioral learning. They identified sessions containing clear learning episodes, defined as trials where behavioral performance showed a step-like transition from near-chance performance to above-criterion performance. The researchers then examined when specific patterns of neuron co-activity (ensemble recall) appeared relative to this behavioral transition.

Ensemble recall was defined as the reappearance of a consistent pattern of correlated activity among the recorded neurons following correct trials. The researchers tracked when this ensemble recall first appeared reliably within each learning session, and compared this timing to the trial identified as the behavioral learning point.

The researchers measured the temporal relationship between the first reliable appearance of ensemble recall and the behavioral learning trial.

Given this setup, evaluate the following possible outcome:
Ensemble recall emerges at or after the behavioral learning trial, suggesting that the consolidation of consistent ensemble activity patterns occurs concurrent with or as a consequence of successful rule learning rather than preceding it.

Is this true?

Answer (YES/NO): NO